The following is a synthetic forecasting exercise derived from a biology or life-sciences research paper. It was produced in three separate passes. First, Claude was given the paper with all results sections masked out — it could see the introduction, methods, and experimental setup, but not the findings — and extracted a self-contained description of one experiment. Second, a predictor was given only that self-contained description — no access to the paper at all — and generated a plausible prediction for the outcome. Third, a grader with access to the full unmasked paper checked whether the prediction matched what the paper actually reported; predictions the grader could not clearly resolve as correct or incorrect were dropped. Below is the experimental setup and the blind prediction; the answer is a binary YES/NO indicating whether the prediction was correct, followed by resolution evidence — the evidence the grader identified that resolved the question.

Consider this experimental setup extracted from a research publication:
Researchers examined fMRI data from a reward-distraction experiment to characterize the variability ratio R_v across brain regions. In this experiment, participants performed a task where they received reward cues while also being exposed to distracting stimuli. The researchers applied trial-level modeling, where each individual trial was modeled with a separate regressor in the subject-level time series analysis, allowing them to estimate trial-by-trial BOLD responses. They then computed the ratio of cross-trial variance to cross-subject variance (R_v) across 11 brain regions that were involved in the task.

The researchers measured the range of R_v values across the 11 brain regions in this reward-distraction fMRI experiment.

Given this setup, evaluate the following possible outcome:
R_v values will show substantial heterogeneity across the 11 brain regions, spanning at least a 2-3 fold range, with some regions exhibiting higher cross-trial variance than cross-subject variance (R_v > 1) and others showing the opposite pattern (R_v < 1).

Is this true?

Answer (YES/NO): NO